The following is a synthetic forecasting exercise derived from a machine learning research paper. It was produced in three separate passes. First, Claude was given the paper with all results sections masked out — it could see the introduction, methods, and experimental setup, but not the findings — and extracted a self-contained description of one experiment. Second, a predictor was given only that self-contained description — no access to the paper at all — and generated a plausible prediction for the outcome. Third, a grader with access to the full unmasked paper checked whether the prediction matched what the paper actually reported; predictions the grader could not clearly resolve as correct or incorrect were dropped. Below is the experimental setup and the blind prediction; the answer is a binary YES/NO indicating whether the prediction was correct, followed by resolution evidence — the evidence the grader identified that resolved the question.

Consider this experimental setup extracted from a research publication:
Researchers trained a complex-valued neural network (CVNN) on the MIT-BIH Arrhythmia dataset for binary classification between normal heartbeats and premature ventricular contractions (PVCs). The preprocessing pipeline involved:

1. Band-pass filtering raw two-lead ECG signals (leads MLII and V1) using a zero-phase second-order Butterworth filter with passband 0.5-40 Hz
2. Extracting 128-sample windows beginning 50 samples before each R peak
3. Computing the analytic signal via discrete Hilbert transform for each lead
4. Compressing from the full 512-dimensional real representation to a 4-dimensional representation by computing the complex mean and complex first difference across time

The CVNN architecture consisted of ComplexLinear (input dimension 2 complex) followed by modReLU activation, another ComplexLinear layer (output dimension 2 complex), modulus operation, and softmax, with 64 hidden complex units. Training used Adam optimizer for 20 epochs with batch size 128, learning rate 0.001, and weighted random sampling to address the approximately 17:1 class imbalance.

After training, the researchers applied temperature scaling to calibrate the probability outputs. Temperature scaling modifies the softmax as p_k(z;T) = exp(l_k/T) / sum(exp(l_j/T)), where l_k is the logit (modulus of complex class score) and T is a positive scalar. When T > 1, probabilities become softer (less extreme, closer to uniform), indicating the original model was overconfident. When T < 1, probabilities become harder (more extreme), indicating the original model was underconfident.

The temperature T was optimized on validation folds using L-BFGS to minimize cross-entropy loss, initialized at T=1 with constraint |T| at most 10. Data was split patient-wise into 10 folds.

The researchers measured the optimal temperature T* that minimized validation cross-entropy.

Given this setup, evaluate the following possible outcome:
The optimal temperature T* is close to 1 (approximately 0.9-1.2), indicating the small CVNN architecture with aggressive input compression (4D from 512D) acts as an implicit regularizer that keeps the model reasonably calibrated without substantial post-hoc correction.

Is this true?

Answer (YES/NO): NO